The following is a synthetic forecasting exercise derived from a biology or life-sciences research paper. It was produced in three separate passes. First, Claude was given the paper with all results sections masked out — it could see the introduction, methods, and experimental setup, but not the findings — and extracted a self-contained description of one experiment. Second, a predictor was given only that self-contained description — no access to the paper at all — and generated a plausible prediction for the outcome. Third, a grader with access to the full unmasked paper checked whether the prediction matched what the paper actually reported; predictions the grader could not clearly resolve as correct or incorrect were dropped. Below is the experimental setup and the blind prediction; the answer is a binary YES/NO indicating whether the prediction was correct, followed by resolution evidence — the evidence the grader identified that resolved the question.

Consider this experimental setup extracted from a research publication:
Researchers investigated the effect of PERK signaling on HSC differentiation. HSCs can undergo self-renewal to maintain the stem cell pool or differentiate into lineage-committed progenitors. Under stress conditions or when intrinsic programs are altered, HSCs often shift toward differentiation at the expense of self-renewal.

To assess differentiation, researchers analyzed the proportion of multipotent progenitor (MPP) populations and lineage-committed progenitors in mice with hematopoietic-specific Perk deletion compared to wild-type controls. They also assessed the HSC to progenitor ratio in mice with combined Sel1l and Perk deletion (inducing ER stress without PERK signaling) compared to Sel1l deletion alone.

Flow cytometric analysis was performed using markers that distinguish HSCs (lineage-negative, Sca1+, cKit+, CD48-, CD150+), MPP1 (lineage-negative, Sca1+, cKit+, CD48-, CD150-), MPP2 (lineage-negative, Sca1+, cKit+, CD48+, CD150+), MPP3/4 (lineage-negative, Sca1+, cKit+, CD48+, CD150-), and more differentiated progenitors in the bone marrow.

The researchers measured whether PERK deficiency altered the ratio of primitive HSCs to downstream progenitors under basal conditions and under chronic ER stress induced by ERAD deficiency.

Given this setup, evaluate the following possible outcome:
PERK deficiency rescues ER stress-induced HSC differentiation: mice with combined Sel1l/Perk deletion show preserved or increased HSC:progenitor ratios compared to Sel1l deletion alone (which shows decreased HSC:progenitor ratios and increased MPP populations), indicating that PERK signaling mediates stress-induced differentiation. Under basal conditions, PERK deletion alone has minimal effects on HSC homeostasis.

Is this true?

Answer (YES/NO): YES